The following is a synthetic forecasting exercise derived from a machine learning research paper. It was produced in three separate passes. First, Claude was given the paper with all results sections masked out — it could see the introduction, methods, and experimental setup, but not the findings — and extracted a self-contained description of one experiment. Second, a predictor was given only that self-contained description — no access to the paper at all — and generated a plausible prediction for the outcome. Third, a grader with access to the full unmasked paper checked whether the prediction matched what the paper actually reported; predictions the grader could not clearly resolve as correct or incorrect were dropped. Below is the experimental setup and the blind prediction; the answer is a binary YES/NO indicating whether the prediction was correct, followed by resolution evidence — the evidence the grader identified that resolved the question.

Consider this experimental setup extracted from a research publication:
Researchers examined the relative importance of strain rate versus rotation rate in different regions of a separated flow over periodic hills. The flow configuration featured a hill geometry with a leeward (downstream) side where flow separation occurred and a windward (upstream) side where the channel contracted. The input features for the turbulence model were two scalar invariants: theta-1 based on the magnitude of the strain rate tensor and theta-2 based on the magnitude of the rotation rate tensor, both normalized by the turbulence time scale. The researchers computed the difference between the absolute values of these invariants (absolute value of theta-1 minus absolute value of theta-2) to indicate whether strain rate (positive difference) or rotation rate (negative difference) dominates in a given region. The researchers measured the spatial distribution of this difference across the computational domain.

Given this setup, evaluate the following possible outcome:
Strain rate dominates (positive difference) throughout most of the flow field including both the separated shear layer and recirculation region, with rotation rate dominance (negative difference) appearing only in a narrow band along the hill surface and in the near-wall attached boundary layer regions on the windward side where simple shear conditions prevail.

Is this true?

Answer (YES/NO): NO